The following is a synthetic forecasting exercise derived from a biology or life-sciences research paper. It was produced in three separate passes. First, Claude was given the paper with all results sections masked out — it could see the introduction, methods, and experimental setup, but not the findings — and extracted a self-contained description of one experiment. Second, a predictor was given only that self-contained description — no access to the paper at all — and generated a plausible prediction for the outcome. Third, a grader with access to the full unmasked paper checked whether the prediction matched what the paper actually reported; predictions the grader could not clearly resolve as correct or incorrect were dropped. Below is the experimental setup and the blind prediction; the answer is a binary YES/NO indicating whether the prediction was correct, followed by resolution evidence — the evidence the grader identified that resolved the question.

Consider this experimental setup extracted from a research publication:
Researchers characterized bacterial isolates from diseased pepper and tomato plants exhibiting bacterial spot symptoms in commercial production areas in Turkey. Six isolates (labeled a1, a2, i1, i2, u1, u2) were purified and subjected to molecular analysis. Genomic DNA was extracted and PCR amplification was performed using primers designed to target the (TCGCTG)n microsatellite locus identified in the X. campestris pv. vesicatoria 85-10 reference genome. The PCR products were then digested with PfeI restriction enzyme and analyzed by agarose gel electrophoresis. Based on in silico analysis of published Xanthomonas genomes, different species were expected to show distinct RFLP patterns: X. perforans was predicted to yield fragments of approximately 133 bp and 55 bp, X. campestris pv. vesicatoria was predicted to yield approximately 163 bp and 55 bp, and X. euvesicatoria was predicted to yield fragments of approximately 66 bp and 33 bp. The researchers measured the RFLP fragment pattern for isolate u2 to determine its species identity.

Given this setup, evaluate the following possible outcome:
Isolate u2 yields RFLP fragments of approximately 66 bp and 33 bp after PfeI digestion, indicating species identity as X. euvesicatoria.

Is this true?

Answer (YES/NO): YES